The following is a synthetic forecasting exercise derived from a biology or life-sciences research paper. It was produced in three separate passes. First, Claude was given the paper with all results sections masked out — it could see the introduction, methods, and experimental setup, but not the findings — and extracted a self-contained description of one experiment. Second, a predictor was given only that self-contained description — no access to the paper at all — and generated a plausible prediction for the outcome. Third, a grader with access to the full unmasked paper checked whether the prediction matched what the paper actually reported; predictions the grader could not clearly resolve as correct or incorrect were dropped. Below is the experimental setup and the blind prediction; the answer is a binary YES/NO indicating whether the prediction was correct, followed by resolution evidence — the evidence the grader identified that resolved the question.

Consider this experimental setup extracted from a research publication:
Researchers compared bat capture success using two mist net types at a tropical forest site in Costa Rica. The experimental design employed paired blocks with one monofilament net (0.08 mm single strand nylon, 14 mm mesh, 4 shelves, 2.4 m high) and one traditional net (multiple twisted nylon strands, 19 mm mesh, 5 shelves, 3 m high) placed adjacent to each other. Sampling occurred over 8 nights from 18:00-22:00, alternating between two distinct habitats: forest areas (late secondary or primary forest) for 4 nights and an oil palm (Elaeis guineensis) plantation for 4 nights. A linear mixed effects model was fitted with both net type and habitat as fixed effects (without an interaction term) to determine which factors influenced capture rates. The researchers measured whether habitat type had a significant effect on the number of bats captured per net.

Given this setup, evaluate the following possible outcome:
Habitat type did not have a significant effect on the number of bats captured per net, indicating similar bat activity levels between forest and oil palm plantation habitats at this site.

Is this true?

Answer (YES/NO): YES